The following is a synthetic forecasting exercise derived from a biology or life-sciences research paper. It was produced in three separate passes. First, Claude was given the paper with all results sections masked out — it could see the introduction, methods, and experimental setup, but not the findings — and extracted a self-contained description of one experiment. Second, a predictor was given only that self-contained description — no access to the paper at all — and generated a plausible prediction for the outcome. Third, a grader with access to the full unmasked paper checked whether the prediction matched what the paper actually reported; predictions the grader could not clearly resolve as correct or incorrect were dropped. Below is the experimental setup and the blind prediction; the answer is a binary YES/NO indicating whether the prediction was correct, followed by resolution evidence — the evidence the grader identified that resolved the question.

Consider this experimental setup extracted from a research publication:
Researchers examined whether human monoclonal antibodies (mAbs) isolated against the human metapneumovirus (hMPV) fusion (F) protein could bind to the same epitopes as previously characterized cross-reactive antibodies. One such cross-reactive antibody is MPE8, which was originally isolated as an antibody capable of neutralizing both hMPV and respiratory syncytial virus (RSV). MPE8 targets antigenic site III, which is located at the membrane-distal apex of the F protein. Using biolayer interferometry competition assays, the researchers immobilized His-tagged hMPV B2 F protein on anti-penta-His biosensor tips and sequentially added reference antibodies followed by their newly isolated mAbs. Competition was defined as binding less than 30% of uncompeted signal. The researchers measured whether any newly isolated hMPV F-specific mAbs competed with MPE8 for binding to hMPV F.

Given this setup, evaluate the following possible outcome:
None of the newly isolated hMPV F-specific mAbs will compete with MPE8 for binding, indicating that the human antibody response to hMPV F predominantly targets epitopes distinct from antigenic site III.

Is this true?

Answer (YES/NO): NO